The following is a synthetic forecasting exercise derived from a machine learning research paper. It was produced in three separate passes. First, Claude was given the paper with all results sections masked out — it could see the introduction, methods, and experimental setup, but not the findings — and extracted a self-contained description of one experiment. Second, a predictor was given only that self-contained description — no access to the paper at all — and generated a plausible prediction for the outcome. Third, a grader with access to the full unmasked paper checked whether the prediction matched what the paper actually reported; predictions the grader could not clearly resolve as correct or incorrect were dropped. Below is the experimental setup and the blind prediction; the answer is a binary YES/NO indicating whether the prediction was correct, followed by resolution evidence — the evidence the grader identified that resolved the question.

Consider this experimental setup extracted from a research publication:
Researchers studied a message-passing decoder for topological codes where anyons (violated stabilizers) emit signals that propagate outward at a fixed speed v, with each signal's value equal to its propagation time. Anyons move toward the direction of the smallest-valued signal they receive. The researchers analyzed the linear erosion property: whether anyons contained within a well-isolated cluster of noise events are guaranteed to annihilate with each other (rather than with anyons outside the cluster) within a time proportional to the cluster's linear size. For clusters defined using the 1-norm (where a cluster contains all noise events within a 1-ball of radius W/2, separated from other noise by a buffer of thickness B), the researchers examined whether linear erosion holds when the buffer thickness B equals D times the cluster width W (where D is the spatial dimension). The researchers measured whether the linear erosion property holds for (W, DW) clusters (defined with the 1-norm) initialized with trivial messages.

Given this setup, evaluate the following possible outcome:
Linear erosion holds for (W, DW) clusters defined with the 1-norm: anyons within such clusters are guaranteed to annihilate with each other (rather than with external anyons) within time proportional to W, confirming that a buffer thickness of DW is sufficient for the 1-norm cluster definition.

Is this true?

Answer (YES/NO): YES